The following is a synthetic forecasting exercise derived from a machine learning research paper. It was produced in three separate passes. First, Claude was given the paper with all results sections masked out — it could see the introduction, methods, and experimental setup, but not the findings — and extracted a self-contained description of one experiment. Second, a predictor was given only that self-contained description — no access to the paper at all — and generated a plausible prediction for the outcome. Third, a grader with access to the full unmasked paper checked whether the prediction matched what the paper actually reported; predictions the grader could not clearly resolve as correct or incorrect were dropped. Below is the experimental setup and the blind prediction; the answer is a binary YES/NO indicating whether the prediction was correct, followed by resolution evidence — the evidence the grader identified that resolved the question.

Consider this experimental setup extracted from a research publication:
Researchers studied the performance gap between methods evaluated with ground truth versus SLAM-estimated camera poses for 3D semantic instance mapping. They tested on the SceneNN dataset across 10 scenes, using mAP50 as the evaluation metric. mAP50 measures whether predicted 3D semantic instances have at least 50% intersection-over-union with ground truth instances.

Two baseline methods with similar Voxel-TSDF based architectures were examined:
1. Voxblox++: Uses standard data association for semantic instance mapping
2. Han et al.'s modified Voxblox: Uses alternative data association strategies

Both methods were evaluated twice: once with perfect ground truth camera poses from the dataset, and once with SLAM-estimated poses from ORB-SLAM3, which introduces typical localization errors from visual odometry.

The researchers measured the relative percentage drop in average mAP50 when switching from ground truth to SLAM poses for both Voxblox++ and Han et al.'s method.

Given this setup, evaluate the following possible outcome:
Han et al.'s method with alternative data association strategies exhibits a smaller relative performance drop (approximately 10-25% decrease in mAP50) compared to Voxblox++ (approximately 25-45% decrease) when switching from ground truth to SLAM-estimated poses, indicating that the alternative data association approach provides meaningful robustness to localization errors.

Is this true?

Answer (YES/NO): NO